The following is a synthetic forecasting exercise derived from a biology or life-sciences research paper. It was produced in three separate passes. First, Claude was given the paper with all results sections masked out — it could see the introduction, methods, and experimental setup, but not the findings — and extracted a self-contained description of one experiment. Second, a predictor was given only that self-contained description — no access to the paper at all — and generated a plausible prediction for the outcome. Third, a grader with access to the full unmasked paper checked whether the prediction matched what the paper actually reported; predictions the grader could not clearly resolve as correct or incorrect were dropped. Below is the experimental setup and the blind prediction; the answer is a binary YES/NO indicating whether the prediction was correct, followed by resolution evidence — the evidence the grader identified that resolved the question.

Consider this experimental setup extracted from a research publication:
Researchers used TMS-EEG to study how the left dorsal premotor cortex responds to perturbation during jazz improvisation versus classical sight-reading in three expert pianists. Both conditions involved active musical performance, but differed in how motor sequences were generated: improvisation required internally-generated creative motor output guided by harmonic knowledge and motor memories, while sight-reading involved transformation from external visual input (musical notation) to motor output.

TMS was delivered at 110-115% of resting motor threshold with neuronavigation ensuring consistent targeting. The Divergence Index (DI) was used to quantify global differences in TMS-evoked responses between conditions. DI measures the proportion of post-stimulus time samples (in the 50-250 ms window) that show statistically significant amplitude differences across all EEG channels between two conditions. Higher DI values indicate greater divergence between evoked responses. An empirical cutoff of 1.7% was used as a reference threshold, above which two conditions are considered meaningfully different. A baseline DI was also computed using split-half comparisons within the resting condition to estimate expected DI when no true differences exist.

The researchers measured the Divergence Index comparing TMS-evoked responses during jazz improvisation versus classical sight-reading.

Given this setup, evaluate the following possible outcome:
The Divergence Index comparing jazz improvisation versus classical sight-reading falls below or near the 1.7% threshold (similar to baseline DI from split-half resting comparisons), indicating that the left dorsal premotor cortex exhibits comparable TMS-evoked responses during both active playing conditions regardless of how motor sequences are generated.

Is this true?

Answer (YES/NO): NO